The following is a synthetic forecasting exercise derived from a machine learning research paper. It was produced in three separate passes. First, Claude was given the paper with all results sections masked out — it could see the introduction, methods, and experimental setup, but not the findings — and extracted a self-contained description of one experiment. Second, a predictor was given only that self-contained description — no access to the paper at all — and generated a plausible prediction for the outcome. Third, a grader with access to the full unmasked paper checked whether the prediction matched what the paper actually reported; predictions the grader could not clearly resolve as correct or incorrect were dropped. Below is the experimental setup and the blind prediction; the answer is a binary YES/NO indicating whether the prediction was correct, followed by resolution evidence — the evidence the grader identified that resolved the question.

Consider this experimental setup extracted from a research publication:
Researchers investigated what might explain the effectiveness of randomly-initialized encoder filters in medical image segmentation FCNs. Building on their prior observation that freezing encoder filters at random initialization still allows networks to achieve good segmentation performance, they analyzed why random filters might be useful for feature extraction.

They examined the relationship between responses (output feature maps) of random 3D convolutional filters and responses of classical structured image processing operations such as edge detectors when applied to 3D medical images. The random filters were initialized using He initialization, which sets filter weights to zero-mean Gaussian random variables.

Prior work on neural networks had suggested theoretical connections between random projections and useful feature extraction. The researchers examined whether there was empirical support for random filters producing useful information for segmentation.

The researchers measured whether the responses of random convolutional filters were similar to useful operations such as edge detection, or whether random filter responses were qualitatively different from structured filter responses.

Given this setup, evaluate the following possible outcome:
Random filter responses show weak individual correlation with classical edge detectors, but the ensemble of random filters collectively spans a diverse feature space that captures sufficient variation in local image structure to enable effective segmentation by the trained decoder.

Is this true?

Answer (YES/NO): NO